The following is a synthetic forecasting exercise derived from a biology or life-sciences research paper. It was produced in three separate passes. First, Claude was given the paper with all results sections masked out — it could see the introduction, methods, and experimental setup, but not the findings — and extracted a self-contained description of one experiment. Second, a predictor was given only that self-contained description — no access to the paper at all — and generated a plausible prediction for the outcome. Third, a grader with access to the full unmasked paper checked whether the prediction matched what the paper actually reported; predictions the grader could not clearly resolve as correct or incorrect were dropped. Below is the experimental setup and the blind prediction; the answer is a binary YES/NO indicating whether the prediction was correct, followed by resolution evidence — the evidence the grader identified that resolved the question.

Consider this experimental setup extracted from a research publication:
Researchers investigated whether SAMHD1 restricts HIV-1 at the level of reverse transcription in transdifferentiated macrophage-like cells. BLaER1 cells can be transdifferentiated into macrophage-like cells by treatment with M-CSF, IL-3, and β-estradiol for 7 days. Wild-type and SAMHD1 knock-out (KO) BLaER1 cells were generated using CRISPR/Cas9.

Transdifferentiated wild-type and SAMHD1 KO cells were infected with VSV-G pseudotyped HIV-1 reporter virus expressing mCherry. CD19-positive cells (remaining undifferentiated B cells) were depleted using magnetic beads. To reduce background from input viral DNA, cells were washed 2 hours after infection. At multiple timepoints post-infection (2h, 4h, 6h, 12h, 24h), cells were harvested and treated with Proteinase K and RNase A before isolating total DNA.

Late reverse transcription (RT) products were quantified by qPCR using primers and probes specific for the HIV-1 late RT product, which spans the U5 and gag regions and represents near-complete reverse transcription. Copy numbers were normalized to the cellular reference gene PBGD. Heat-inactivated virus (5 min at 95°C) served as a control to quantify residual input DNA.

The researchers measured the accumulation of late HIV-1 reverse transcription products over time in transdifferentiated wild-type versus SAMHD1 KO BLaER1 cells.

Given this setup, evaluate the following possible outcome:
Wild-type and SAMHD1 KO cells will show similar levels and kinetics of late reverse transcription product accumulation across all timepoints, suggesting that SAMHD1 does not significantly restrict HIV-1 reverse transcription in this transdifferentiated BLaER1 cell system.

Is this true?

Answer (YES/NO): NO